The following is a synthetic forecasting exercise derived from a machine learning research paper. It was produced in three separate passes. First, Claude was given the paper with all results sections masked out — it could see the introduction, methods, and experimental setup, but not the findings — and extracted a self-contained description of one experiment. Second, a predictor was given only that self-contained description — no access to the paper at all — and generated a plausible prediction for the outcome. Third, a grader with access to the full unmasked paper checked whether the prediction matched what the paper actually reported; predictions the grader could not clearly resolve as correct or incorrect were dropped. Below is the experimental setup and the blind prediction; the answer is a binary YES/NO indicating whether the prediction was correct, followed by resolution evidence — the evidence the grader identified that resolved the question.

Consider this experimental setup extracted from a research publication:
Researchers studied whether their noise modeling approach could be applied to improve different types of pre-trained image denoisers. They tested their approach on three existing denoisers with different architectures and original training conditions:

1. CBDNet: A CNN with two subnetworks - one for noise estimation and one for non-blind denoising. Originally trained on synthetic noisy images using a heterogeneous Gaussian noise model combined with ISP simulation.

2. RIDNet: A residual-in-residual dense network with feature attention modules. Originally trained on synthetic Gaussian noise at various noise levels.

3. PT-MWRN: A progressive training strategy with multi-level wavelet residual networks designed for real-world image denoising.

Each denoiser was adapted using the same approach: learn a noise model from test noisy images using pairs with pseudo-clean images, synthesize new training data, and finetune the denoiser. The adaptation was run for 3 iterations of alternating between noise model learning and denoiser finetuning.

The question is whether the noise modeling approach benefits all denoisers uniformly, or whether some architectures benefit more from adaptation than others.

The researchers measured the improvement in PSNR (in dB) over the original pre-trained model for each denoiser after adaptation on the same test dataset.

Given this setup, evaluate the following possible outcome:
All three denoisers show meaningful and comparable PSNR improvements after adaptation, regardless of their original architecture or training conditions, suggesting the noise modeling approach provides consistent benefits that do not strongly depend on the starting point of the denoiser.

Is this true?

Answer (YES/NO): NO